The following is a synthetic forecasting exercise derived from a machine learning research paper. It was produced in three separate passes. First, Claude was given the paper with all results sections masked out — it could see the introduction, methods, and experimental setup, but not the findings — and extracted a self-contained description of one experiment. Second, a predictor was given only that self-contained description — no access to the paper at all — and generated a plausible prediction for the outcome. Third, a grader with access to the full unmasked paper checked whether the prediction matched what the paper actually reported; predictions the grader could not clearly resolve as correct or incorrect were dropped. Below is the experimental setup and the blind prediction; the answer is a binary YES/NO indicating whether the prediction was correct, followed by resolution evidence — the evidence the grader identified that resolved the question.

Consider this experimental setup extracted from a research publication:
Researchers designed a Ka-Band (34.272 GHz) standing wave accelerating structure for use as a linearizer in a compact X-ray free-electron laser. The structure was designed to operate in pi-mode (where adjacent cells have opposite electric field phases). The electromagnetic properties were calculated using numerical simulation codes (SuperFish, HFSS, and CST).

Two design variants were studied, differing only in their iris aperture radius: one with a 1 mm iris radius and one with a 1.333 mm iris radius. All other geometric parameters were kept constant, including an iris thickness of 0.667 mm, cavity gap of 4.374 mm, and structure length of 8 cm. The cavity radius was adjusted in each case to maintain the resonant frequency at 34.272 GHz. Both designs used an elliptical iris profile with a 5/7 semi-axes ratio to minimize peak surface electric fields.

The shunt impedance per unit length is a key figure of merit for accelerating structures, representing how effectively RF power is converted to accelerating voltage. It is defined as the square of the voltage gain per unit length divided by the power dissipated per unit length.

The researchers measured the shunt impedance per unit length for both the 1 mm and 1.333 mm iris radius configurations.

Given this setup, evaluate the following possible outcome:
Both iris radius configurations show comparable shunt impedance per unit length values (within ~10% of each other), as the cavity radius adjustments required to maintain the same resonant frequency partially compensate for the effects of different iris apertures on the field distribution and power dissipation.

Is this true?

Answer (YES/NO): NO